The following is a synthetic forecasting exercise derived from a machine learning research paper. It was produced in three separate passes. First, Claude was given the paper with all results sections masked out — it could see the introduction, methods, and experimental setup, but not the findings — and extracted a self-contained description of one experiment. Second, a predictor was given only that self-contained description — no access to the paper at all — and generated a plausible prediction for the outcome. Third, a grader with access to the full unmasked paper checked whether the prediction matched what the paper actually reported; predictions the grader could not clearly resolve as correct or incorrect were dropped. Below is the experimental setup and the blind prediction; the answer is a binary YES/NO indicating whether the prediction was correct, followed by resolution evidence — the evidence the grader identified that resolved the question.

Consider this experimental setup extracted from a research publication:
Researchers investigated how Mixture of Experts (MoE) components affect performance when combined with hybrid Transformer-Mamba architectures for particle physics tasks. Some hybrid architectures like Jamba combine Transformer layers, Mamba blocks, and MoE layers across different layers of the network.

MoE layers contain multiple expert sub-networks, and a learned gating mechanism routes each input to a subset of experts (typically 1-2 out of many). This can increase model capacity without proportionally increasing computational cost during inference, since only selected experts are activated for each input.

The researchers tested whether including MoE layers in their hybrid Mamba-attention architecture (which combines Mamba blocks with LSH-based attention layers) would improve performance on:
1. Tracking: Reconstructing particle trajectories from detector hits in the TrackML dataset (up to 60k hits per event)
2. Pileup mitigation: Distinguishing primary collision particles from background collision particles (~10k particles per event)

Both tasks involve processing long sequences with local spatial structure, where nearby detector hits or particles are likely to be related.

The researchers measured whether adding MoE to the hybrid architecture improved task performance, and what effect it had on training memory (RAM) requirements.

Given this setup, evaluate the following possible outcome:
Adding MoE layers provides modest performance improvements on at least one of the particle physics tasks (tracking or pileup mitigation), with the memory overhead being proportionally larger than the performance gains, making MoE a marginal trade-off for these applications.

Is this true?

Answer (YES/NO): NO